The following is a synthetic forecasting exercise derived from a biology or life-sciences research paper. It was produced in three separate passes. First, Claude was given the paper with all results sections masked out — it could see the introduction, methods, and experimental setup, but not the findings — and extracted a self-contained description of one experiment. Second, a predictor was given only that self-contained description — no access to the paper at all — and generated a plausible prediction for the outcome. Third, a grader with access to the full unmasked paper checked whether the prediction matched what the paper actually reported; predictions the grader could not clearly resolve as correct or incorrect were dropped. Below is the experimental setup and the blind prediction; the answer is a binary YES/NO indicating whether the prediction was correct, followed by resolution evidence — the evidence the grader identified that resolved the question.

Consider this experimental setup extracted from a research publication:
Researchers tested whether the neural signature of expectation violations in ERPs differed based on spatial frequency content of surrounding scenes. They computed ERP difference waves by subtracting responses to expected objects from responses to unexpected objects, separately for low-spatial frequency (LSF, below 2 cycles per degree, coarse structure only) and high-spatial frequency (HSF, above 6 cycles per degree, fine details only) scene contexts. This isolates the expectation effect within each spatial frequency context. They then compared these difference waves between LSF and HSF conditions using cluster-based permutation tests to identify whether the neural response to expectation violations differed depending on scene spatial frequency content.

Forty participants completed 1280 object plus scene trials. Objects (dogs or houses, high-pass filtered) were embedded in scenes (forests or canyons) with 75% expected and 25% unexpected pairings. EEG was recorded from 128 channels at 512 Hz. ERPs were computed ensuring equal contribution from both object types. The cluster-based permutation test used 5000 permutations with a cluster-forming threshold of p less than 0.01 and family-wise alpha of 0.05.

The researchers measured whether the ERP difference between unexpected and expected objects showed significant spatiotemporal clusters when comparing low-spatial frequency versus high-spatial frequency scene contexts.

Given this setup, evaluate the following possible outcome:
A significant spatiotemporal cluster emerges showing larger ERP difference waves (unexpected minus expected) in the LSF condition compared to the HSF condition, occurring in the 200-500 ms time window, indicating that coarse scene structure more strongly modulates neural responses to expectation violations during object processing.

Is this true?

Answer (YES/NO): NO